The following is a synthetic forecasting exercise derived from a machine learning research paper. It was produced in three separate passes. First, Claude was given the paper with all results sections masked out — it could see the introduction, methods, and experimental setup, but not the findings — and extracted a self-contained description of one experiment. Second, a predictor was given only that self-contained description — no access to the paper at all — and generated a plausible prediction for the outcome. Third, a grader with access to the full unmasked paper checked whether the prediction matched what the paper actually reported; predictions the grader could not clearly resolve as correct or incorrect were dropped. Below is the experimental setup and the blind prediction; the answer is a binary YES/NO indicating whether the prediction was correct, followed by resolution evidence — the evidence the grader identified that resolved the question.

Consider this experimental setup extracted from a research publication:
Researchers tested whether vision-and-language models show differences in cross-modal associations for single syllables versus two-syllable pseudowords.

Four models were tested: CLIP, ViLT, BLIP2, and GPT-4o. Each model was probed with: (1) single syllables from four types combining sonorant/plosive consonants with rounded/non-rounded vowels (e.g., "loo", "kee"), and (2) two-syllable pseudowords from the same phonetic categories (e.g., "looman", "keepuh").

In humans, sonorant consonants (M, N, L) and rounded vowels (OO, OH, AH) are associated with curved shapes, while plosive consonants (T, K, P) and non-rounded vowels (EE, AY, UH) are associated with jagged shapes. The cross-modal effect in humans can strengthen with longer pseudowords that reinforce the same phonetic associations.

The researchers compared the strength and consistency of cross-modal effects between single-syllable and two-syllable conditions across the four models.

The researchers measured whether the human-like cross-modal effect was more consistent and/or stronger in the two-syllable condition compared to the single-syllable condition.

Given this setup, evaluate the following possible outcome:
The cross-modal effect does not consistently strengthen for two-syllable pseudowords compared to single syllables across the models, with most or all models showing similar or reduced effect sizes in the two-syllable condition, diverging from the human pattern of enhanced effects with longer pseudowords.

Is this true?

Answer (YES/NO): YES